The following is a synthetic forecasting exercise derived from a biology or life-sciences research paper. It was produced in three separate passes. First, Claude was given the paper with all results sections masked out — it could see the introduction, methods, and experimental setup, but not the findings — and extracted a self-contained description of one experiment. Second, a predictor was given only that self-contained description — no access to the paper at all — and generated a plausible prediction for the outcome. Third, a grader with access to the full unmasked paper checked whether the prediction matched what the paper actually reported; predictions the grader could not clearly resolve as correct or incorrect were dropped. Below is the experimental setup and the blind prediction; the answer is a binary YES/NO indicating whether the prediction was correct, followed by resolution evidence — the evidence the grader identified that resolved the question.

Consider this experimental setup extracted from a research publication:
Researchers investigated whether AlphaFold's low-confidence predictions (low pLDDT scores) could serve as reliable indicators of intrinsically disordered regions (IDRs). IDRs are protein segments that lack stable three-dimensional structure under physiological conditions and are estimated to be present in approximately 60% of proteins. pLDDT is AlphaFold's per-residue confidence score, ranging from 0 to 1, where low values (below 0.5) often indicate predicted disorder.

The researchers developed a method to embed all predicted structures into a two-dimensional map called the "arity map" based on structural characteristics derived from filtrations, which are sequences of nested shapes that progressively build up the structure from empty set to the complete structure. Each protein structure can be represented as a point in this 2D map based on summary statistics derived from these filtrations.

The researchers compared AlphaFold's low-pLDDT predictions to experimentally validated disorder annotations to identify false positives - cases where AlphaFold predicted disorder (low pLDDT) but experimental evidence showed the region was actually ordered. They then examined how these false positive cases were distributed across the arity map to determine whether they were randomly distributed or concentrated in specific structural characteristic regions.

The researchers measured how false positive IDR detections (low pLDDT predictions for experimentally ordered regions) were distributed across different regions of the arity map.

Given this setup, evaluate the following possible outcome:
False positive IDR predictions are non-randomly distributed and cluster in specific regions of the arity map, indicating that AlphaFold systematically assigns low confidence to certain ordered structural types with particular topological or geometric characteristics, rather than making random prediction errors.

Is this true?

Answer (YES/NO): YES